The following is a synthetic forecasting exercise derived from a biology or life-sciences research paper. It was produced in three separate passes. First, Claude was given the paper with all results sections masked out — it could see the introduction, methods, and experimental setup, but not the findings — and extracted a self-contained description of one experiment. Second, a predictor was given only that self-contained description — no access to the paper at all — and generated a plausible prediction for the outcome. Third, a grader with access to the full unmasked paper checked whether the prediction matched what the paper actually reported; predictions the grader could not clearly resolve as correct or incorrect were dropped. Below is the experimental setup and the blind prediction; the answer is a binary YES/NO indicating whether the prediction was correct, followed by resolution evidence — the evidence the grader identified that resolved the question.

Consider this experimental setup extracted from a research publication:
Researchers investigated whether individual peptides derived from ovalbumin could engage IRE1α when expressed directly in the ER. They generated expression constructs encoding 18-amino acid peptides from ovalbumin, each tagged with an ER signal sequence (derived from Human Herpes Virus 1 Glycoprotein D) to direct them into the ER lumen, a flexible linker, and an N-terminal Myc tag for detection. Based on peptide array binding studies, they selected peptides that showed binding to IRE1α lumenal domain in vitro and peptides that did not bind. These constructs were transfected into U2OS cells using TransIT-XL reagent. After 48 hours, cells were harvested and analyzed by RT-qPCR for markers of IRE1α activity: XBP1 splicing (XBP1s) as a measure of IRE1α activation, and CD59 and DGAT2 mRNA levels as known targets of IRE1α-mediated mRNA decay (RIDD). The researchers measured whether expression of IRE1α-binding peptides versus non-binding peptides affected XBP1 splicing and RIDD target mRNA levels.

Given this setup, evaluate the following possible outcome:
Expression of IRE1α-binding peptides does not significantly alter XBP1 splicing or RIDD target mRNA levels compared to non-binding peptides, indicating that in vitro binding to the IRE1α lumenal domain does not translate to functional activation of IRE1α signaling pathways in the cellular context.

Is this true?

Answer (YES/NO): NO